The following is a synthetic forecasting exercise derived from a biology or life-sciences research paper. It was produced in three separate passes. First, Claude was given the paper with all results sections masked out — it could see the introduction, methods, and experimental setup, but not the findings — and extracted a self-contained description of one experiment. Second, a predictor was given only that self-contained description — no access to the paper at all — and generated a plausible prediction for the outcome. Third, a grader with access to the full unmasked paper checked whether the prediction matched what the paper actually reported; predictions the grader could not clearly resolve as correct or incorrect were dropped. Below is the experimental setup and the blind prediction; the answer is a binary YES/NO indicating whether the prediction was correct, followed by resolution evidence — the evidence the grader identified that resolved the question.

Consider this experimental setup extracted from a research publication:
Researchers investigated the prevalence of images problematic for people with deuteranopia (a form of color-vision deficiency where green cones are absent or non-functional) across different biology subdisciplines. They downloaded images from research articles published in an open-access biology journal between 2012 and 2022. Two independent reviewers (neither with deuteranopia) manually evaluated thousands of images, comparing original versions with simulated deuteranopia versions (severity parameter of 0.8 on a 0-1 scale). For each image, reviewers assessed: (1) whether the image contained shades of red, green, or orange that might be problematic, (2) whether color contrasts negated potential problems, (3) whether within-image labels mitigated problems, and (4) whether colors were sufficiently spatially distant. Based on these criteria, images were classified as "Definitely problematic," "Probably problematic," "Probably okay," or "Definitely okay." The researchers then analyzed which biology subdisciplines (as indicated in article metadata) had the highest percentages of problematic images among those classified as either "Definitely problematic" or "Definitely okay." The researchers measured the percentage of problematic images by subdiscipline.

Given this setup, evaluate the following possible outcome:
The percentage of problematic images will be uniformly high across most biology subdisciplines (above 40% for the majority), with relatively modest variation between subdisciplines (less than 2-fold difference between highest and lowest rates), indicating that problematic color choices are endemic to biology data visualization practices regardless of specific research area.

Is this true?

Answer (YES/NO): NO